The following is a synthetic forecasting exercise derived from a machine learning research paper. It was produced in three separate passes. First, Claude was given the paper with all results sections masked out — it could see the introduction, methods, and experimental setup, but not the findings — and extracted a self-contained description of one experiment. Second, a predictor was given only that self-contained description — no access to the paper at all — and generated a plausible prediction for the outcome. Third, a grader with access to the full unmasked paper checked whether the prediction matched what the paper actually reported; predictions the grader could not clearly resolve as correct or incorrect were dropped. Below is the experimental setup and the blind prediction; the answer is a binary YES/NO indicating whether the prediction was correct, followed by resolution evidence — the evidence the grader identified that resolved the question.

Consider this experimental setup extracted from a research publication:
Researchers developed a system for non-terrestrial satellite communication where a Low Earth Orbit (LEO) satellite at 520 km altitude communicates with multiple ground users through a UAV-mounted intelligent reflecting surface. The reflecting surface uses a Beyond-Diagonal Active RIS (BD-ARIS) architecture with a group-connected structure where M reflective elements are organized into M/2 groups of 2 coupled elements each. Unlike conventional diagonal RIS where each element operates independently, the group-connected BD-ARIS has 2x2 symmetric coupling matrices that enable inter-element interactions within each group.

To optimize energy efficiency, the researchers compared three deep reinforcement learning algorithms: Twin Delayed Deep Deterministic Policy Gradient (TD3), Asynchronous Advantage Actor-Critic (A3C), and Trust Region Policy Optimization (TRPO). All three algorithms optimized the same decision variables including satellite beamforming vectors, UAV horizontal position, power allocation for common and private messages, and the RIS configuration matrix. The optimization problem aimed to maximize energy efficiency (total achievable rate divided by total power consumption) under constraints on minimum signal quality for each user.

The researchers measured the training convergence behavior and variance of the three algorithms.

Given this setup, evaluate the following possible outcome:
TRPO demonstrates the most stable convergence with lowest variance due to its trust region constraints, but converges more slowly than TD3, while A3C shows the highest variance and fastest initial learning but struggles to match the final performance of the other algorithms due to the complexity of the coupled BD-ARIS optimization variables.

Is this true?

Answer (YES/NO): YES